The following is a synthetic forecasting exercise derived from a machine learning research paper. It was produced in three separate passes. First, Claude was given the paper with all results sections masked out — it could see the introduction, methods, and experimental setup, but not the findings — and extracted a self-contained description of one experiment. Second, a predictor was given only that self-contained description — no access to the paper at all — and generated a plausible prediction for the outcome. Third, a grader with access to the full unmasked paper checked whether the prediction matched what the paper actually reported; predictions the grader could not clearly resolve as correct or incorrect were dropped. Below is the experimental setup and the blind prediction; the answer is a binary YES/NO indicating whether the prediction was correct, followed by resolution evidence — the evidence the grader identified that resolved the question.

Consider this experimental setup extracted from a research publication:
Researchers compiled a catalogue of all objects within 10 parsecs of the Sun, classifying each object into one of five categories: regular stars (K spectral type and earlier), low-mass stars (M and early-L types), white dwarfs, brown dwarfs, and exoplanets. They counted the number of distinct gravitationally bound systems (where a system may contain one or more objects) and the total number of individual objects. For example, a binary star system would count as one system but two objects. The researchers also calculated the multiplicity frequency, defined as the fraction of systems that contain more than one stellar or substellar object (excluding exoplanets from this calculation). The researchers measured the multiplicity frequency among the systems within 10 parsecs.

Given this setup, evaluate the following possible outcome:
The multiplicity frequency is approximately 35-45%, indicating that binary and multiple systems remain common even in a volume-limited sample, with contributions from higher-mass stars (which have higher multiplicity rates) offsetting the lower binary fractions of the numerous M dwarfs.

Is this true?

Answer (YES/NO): NO